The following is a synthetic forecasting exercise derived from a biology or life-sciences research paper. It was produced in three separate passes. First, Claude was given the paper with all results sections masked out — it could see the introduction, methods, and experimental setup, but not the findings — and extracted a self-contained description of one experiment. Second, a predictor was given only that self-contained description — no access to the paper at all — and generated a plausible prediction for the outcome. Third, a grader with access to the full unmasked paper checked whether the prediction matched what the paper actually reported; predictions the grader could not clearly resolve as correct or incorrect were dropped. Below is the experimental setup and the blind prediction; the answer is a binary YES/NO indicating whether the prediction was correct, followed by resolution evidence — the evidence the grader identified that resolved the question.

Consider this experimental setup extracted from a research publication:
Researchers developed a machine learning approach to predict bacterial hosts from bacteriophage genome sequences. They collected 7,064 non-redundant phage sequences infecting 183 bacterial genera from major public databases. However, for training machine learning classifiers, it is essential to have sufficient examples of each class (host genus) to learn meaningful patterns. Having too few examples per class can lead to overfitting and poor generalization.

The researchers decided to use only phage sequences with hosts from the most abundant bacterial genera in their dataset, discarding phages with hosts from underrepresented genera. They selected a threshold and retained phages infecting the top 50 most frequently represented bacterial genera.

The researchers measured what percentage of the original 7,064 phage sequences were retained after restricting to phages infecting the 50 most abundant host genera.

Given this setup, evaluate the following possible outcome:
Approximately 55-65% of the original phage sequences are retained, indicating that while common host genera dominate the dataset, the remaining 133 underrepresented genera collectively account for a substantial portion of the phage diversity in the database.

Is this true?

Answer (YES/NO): NO